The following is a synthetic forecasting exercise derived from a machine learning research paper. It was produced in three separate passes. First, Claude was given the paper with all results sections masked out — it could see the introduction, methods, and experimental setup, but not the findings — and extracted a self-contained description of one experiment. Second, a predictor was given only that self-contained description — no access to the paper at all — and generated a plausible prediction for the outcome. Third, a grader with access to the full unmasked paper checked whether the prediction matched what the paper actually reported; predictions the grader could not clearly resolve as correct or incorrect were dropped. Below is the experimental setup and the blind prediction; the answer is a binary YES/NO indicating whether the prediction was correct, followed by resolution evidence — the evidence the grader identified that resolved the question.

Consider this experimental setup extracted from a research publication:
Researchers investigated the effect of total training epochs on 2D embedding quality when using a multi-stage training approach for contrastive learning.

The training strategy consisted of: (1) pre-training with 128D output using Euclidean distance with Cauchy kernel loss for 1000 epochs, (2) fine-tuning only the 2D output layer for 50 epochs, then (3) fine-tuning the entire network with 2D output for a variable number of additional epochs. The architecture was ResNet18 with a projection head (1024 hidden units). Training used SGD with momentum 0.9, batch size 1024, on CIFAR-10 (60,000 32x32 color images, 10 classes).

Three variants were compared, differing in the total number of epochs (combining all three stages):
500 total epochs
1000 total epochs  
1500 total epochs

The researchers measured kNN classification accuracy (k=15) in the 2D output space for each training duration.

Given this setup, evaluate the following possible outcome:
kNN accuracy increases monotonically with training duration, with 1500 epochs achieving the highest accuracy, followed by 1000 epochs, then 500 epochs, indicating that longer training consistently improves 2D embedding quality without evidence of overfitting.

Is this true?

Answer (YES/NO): YES